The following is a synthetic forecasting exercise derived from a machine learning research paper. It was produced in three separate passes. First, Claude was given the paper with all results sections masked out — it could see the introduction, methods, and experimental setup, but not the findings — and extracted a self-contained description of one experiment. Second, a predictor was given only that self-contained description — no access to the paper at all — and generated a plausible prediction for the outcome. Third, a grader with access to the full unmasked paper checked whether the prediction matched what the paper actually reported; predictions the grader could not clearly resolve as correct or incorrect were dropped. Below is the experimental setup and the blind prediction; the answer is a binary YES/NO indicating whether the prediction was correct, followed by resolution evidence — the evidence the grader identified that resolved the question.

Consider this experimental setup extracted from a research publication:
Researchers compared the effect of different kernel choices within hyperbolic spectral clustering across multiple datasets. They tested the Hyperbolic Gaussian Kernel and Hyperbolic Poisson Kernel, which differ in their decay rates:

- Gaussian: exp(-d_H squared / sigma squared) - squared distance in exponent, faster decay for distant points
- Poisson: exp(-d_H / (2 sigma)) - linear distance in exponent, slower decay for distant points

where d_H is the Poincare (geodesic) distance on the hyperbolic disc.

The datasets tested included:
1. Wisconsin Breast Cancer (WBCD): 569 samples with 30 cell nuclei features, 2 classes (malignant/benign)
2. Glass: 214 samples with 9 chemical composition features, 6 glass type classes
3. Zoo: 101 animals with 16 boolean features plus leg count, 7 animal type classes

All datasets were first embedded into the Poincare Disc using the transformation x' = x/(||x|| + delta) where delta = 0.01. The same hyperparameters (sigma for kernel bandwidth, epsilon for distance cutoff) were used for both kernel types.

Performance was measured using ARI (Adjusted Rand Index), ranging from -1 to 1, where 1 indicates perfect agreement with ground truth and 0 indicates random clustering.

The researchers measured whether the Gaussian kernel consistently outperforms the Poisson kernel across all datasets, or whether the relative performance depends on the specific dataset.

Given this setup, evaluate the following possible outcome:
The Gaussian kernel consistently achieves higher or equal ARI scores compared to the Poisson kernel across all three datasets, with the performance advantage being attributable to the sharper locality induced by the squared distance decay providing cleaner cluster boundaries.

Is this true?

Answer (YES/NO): NO